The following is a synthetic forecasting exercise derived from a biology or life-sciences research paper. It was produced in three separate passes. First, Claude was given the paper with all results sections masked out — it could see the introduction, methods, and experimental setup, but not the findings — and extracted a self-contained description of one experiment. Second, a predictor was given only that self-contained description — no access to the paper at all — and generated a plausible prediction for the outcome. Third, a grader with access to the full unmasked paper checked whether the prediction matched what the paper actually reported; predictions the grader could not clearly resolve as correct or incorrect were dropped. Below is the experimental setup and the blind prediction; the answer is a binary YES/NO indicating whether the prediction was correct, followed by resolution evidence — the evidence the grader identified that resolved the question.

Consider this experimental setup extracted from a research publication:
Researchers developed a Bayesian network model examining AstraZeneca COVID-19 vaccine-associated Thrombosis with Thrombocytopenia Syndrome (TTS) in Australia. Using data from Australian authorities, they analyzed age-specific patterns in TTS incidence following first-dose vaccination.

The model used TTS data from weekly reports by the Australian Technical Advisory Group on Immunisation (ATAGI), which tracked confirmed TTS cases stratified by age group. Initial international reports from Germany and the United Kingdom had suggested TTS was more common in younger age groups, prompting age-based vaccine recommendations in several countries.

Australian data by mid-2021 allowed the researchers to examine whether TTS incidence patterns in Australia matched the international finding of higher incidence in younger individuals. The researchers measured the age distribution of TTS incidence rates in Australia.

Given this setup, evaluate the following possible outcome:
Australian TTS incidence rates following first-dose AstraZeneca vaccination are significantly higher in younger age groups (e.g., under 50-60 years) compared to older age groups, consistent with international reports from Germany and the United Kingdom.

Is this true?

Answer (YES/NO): YES